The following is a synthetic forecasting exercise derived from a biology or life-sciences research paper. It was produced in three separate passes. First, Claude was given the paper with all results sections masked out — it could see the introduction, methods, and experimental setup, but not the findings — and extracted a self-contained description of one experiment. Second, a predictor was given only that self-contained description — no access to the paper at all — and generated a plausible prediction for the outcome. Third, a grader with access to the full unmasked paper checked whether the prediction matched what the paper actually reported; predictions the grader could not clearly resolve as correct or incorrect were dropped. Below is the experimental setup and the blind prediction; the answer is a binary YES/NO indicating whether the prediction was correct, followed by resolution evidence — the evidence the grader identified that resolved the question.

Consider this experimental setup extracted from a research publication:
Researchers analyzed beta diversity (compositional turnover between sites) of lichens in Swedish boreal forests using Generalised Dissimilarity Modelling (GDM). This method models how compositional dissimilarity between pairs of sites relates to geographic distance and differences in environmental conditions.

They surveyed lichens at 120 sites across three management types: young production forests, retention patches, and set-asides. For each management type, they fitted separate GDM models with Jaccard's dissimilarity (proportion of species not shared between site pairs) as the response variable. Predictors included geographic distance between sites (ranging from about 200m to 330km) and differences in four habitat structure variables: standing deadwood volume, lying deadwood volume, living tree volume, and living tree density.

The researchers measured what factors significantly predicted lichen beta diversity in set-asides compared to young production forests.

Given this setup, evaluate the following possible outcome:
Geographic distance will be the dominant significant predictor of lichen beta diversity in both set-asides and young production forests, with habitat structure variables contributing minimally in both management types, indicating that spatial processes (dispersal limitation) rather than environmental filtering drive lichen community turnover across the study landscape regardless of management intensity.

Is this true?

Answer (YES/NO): NO